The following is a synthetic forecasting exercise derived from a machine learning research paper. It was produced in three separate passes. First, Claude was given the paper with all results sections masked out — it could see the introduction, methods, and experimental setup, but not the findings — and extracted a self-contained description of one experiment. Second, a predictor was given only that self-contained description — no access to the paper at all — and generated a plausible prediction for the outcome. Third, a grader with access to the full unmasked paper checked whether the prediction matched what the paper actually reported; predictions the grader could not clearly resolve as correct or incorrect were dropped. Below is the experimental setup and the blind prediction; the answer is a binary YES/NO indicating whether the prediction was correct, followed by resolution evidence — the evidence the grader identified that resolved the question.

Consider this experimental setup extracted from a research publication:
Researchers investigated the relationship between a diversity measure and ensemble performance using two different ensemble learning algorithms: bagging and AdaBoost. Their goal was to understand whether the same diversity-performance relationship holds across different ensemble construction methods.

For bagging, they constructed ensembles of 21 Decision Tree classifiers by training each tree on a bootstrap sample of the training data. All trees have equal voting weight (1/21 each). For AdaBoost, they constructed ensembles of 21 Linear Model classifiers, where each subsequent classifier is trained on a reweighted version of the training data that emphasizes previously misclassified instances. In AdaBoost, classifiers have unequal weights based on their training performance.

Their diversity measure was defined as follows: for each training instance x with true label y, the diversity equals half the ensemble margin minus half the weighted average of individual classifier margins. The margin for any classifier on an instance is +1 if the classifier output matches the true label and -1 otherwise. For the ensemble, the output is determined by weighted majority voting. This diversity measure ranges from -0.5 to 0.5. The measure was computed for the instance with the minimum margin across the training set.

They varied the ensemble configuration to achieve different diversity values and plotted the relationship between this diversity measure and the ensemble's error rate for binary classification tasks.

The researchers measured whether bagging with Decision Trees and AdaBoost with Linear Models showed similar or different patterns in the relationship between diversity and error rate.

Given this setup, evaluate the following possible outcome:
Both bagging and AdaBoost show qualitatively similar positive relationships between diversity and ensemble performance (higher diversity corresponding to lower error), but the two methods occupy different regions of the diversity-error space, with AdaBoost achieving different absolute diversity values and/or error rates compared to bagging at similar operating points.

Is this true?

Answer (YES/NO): NO